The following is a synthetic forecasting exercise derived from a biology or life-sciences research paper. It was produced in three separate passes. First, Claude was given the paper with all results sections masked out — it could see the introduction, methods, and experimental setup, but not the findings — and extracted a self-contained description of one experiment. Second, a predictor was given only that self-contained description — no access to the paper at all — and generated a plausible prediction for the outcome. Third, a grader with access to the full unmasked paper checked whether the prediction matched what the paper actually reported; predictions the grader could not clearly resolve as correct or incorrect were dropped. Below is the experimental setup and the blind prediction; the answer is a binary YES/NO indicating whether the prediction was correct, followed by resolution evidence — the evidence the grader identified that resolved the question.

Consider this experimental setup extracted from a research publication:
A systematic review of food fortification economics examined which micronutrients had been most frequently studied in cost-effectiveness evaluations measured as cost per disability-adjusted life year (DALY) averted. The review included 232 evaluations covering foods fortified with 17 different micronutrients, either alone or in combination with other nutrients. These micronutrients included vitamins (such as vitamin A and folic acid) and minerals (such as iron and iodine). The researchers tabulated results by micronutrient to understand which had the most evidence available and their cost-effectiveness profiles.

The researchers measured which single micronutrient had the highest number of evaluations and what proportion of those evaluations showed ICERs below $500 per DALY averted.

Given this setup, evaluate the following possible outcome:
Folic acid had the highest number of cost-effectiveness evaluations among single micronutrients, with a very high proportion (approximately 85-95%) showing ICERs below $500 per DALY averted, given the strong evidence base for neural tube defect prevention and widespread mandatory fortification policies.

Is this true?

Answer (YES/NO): NO